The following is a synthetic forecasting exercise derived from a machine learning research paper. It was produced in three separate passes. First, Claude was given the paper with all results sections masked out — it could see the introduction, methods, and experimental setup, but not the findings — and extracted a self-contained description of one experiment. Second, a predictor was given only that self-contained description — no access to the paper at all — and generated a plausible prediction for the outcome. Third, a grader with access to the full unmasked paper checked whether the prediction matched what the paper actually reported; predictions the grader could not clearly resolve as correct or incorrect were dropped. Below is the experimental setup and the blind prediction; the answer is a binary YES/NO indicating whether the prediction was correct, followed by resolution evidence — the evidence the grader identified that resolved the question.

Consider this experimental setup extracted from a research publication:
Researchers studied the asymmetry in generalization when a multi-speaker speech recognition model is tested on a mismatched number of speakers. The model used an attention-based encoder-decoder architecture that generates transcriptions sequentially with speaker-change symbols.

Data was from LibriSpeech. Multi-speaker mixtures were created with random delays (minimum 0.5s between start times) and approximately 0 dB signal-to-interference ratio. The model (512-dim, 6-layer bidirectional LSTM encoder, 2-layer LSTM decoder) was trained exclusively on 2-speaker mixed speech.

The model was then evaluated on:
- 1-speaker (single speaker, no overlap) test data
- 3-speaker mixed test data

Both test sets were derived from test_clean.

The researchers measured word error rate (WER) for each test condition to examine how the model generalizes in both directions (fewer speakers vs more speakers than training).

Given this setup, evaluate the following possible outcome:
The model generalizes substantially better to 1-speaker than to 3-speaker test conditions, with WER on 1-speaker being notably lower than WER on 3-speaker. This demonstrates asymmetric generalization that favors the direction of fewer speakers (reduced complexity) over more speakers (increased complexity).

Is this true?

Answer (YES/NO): YES